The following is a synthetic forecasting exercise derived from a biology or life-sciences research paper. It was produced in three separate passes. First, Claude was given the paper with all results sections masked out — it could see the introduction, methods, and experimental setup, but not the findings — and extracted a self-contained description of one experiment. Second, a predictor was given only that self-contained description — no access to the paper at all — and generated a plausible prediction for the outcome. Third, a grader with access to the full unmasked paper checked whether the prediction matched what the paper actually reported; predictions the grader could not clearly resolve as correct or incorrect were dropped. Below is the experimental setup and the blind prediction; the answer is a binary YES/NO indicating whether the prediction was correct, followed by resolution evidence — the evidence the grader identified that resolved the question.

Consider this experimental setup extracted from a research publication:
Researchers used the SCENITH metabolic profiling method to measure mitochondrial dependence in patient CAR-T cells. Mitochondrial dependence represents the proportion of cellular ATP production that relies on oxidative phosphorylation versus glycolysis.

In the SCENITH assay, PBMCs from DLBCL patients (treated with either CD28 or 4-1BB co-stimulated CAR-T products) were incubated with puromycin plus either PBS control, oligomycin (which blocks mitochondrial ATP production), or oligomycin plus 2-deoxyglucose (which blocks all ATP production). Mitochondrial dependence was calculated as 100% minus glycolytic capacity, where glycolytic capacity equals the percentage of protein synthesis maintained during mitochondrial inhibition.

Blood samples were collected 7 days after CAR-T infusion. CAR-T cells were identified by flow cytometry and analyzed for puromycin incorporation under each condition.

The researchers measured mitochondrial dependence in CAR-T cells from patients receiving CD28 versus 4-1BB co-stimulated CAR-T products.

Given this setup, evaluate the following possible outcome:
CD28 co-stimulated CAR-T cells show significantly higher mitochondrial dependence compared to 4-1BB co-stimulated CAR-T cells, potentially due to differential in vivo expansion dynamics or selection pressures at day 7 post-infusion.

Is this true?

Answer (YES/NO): NO